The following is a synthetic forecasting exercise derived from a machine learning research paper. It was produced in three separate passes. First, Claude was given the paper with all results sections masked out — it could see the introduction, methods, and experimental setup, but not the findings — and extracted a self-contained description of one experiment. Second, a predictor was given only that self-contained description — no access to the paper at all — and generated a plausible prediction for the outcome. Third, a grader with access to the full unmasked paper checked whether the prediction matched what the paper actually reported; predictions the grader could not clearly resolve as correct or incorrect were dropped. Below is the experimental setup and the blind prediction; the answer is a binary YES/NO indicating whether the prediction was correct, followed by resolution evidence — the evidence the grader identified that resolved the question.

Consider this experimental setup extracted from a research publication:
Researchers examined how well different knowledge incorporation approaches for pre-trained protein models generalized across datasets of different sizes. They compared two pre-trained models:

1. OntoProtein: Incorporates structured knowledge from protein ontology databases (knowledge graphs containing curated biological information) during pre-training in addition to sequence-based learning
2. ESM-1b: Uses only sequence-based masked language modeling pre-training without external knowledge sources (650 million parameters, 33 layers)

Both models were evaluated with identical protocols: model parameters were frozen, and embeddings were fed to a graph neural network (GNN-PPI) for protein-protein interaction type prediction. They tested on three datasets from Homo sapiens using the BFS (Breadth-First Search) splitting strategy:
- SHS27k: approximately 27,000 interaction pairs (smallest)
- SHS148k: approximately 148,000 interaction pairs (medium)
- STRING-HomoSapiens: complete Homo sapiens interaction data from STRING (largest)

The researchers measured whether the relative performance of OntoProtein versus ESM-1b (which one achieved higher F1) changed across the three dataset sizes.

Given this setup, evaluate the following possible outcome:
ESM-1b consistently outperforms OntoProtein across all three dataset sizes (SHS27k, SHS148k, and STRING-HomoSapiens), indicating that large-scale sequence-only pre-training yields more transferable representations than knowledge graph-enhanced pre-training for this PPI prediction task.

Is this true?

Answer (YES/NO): NO